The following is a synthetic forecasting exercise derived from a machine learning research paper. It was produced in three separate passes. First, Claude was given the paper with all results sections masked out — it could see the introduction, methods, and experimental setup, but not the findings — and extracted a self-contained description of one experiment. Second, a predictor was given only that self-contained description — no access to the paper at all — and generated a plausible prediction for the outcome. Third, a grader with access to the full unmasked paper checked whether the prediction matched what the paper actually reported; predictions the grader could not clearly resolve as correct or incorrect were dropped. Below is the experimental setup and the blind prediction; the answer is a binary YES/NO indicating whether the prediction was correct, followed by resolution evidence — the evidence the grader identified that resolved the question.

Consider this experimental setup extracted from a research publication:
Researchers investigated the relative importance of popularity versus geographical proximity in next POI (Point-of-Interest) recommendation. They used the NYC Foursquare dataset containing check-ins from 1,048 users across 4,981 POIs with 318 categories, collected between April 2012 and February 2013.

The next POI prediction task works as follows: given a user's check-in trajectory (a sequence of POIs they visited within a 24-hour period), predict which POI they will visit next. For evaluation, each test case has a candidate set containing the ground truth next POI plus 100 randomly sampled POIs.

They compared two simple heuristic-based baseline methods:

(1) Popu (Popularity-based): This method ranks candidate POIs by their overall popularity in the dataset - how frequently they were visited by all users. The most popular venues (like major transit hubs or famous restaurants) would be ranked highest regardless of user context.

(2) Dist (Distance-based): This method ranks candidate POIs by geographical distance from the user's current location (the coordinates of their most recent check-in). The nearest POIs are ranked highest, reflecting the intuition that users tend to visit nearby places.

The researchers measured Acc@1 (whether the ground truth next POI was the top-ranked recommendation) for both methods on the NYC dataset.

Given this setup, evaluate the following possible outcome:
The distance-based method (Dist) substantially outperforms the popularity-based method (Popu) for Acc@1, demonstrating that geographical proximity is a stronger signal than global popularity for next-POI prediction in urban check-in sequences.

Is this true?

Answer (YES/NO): YES